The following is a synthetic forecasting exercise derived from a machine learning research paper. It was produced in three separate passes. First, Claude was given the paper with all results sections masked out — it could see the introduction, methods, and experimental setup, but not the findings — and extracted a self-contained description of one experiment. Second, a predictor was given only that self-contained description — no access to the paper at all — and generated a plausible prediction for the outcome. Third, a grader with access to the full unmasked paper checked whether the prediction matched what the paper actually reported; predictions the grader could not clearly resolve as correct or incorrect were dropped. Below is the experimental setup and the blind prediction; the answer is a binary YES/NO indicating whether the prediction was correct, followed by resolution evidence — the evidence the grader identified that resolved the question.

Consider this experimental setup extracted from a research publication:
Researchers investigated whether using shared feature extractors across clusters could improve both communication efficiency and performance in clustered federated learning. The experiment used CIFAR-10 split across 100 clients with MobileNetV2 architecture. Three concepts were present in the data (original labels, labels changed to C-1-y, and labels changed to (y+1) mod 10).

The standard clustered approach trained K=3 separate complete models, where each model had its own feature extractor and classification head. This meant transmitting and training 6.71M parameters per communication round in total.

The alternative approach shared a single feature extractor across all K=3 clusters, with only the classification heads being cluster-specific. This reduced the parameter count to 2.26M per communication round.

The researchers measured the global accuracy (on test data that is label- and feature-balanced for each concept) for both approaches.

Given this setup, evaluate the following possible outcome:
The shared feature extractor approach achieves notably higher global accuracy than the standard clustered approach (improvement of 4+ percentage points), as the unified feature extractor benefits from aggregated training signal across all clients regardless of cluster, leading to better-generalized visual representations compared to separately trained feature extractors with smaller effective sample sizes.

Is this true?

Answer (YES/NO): YES